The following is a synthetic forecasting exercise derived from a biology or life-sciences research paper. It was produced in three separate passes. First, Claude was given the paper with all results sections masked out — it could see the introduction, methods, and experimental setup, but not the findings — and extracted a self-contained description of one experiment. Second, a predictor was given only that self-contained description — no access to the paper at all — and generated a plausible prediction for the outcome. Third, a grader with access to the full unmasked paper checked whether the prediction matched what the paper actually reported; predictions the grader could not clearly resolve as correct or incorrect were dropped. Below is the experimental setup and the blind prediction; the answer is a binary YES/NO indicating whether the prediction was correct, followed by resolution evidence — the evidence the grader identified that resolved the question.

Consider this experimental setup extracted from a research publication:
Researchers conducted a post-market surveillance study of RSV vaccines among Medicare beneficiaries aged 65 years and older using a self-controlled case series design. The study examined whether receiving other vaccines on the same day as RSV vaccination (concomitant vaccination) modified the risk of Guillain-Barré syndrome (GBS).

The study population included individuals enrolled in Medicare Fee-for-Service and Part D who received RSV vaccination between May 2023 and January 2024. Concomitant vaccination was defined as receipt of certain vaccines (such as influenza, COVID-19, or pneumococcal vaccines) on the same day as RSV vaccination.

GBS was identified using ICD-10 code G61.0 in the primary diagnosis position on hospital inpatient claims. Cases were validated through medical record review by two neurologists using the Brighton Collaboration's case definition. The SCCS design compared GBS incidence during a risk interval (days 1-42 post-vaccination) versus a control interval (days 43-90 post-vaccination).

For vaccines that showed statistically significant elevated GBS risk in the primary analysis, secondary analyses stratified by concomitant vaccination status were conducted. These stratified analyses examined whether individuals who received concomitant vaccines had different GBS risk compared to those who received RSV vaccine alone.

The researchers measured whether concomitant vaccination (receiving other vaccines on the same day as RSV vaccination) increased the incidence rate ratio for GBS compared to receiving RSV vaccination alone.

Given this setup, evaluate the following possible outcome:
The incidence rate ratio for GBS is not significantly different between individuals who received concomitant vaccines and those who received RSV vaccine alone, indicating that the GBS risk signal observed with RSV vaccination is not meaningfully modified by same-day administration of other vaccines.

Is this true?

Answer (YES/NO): YES